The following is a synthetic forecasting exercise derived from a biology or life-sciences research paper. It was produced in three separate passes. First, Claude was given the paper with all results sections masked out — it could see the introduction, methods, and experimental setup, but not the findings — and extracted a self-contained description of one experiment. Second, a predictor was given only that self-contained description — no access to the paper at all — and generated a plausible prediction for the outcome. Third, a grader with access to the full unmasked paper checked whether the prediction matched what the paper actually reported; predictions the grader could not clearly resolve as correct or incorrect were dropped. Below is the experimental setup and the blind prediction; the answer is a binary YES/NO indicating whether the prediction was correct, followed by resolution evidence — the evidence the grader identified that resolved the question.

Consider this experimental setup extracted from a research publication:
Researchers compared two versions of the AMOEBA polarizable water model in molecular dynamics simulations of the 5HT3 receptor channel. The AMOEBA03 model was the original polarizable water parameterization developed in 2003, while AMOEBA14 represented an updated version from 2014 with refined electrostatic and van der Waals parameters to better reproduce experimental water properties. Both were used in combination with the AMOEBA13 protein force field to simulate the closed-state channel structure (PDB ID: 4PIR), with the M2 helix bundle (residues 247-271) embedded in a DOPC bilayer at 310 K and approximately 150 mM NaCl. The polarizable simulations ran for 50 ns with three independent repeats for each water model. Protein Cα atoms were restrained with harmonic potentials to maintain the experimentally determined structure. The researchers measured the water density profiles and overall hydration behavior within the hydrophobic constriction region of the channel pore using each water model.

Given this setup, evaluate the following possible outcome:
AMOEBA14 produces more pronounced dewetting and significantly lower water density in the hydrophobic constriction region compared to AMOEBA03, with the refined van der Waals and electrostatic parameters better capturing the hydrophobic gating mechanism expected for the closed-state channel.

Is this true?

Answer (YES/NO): NO